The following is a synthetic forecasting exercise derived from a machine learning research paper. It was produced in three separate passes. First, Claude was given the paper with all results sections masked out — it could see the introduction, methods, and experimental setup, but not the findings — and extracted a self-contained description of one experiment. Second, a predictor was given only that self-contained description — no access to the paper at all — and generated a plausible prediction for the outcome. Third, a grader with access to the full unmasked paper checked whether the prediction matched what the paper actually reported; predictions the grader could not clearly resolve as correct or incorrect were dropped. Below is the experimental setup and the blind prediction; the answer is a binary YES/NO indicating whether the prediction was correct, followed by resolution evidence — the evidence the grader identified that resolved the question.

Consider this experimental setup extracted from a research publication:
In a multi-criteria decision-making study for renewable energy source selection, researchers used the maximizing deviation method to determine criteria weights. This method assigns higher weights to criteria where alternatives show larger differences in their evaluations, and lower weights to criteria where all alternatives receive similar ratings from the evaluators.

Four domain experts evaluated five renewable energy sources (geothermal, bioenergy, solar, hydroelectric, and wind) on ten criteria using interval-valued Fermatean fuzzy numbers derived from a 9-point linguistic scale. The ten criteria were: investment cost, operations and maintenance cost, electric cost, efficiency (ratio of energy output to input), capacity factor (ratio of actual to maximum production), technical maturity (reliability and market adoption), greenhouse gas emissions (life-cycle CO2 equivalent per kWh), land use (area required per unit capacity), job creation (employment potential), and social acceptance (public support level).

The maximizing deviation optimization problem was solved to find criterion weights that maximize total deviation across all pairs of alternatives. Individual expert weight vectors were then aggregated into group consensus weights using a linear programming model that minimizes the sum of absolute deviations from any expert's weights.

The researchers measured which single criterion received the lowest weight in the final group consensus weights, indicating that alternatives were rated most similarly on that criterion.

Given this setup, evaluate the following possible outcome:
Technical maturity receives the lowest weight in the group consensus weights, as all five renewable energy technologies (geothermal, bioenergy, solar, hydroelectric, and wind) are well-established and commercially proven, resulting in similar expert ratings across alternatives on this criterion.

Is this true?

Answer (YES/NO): NO